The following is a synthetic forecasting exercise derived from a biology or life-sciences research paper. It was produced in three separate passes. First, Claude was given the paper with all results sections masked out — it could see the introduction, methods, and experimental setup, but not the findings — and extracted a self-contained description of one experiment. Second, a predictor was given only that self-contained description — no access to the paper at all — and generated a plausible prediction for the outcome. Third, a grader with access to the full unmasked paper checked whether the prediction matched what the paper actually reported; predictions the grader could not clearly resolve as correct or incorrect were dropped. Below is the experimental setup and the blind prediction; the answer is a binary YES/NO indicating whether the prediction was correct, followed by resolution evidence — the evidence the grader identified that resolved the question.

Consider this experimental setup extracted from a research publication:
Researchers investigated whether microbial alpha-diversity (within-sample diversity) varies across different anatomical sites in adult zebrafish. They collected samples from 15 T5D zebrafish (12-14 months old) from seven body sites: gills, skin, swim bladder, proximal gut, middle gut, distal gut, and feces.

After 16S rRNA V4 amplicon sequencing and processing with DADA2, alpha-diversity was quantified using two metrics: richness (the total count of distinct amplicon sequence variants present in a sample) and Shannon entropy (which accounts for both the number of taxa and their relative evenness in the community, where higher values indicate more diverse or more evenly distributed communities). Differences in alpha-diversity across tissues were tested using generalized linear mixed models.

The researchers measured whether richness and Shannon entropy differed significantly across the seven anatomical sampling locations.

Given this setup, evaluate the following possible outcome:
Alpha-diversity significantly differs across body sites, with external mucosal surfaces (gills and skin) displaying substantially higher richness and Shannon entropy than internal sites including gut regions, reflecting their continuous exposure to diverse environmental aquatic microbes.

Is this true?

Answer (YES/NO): NO